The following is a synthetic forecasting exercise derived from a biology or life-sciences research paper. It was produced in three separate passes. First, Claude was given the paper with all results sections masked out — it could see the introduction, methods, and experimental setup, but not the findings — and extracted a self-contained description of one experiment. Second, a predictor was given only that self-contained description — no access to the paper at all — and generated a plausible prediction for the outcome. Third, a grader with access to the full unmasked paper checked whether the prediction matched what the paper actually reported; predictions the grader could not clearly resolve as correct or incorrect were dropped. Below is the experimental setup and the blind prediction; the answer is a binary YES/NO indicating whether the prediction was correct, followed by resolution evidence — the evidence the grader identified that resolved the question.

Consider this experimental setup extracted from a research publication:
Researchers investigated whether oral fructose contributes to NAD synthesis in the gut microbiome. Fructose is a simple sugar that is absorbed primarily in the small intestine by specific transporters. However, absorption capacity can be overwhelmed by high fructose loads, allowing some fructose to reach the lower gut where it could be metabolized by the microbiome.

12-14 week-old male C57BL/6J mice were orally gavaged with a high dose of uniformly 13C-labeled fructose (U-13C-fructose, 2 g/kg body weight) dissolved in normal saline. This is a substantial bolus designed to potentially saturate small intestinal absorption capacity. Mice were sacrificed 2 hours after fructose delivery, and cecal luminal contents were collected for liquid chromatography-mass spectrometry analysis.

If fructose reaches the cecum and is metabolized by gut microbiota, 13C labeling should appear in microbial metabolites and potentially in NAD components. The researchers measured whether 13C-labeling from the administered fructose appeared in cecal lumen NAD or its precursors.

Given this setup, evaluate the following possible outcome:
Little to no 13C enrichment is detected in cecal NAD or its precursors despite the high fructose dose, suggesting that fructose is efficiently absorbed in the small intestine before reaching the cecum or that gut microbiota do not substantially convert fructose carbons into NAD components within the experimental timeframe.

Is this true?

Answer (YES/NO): NO